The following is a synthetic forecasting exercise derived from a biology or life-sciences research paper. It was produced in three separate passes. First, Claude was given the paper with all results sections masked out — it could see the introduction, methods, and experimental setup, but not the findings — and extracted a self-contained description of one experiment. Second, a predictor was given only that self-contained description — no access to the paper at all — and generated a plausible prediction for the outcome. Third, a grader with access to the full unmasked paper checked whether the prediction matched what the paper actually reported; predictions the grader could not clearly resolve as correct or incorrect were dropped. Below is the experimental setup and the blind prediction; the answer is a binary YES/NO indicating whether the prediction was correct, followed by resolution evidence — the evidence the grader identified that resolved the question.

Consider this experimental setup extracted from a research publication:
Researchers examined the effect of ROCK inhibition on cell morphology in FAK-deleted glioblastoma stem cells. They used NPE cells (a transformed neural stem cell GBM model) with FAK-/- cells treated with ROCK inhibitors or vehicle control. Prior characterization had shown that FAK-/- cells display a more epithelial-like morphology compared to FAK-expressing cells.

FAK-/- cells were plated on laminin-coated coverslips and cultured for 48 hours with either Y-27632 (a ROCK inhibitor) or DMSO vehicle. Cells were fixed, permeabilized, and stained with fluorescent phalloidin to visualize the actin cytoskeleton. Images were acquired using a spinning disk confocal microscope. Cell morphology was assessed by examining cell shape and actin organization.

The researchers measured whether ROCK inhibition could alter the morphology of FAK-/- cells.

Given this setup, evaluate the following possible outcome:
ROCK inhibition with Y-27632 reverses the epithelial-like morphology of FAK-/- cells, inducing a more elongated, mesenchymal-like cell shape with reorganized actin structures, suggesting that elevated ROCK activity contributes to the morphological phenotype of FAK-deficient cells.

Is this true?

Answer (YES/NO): YES